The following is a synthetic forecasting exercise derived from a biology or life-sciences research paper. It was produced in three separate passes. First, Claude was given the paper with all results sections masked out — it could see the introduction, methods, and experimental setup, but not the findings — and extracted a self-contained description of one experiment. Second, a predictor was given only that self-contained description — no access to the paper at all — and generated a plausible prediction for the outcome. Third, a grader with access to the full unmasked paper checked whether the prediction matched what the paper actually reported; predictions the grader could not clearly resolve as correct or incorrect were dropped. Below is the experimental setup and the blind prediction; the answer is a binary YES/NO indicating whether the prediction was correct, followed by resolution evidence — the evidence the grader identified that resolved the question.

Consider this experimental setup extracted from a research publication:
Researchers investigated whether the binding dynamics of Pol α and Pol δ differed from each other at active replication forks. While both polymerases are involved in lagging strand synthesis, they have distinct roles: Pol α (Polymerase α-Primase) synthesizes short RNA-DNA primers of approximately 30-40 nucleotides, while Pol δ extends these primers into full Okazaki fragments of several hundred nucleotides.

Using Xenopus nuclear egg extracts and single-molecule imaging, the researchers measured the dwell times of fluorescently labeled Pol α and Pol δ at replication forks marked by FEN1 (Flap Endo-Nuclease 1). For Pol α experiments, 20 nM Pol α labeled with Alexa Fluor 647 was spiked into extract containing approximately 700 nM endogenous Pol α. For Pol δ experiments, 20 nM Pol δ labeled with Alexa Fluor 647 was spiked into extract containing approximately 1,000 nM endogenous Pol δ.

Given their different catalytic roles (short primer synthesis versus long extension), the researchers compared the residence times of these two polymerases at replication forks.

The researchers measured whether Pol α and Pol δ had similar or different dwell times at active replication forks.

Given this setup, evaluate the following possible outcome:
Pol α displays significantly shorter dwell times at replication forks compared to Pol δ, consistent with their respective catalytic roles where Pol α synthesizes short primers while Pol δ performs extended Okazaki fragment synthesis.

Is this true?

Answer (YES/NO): NO